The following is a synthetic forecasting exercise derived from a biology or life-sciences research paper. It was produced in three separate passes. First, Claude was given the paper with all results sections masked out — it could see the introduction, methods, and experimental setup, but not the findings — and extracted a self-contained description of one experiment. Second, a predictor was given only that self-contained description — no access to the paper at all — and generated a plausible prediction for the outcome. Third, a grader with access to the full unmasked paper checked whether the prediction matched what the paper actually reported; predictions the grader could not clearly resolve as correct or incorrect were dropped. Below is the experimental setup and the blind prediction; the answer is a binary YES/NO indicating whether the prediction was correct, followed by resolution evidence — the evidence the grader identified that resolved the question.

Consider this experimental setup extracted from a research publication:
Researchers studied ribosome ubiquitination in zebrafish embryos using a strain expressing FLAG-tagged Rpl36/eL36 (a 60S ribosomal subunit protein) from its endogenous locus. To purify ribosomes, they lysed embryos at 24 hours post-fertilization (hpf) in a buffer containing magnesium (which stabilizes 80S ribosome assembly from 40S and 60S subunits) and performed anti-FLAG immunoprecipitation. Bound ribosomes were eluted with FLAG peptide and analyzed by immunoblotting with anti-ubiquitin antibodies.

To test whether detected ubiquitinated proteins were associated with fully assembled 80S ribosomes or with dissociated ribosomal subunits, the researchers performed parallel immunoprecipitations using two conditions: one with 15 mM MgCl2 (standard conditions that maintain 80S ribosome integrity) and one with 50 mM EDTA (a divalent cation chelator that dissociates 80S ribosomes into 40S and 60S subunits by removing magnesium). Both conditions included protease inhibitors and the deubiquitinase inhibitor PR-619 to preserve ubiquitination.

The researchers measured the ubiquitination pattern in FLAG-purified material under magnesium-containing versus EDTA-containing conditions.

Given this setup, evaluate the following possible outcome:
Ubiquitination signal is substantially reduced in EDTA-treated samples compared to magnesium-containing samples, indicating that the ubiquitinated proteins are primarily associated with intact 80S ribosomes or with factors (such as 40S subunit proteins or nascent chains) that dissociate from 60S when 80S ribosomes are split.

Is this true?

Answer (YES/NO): YES